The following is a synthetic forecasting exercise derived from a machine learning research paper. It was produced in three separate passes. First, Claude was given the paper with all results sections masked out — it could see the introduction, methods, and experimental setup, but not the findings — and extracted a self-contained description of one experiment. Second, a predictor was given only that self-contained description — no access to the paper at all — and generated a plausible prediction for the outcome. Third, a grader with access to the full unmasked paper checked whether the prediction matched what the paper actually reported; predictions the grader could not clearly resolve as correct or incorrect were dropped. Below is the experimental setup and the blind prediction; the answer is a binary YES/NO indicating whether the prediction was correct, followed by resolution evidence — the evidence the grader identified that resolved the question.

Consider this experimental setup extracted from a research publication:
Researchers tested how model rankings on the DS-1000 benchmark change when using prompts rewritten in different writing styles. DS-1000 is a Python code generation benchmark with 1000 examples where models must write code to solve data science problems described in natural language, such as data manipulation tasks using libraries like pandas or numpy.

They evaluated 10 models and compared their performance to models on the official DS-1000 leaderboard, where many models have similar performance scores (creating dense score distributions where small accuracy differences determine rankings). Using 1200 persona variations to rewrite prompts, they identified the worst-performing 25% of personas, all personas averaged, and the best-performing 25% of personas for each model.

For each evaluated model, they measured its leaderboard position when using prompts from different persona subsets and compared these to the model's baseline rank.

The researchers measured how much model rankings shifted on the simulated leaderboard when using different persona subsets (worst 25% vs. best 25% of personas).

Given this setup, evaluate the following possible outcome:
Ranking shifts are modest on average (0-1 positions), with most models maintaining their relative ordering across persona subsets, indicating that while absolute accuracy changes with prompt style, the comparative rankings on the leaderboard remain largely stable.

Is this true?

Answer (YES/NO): NO